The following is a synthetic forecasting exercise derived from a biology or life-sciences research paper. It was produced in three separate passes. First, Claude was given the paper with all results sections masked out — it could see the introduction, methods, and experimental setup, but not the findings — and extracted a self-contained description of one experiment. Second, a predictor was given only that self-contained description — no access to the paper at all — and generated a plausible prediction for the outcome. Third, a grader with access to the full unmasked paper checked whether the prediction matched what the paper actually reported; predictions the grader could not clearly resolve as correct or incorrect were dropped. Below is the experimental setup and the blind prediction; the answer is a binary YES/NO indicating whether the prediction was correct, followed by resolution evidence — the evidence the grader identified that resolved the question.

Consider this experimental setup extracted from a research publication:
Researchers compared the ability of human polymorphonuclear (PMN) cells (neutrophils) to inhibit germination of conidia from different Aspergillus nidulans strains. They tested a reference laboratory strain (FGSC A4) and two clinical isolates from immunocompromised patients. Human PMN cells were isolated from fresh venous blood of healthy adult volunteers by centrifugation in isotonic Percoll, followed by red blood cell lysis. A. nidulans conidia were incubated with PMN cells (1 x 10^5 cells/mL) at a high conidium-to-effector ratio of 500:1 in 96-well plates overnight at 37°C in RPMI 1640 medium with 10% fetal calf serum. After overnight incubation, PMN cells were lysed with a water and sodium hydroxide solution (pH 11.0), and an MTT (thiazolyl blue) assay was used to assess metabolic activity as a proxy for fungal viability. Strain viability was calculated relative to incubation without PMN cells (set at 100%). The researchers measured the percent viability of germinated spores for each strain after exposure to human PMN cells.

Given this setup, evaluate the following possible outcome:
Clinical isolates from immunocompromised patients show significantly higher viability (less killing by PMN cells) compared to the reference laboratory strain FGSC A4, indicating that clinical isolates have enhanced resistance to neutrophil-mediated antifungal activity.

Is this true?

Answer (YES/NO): NO